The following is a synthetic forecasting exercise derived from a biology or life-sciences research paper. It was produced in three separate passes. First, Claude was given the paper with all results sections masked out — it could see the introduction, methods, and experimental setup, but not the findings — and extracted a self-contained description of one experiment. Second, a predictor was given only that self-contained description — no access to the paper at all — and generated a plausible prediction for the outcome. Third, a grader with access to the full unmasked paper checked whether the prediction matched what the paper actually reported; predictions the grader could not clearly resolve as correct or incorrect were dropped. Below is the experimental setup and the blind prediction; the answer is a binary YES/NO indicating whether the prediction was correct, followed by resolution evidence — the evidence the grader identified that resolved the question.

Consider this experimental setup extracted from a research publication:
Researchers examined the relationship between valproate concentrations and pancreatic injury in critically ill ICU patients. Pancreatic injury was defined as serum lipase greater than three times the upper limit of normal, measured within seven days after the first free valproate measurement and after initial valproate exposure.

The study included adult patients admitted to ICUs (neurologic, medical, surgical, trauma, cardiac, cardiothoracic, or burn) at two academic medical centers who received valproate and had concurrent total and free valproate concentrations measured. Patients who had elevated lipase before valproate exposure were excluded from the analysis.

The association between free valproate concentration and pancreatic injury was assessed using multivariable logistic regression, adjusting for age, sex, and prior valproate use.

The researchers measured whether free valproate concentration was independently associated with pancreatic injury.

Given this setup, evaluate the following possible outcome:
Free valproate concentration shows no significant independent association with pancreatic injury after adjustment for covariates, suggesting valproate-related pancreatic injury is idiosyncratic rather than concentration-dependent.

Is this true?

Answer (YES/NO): YES